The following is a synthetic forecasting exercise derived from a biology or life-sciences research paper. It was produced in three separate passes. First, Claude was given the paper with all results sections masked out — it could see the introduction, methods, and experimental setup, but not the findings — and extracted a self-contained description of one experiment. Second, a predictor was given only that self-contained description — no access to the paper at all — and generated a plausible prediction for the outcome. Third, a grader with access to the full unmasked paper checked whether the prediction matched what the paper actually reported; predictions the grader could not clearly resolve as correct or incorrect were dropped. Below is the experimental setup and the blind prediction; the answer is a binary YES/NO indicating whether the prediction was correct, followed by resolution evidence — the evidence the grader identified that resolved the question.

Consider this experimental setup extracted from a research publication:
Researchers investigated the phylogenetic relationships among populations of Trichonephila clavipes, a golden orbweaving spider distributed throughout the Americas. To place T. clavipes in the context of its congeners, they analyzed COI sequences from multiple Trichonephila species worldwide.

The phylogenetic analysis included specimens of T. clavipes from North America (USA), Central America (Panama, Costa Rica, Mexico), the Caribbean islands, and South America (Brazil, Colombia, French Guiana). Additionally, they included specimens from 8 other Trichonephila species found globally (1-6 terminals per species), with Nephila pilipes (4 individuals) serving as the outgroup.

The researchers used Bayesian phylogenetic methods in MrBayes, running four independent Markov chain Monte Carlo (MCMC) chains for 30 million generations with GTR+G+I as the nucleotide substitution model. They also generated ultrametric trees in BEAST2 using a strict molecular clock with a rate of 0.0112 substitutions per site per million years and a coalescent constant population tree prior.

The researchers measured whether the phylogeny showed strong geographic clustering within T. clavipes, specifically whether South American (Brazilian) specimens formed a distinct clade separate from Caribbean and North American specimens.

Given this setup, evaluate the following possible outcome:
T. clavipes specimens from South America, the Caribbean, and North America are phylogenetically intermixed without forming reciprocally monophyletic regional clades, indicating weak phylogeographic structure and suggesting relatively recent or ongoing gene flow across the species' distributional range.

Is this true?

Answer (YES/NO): NO